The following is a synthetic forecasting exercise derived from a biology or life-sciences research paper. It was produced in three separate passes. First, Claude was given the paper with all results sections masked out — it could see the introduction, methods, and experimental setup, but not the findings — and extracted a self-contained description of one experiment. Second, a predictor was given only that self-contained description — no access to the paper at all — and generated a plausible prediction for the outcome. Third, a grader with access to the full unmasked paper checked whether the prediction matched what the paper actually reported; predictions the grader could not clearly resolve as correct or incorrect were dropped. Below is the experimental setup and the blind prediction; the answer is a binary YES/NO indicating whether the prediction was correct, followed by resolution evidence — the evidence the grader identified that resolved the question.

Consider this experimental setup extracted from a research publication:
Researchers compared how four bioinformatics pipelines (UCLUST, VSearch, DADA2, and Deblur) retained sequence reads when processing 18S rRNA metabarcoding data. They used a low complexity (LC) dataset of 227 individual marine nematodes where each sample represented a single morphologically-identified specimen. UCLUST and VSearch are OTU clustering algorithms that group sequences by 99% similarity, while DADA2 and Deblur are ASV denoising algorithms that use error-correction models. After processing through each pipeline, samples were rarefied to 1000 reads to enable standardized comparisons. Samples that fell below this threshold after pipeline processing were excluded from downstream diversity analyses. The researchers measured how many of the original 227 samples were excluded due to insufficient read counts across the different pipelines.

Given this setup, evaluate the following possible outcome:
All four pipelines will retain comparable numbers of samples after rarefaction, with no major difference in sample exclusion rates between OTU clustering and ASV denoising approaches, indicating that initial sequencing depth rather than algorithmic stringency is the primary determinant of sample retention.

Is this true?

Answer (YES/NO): NO